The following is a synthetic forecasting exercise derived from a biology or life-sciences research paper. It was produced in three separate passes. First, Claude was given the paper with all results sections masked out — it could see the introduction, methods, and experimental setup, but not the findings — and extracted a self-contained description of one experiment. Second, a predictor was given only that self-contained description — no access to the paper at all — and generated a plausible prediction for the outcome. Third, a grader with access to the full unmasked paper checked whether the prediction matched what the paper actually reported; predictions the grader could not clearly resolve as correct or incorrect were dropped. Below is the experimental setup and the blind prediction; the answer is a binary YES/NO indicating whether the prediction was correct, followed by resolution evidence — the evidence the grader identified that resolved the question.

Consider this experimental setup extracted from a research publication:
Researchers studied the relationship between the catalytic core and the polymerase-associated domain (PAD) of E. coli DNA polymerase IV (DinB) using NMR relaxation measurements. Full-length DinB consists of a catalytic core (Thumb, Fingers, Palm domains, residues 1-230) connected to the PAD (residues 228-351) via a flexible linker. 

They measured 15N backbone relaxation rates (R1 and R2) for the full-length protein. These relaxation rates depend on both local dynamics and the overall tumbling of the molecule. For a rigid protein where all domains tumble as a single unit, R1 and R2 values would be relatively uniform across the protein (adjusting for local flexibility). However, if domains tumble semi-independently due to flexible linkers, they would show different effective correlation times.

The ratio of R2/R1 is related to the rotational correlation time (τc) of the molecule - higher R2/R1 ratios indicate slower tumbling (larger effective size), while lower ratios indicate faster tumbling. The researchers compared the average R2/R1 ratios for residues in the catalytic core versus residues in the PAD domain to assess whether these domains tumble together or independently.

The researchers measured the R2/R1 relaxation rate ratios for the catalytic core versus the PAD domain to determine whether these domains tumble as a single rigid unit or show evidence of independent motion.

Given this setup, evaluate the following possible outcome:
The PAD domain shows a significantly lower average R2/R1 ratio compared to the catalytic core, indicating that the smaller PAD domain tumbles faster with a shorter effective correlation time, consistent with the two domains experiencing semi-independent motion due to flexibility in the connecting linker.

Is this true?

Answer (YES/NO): YES